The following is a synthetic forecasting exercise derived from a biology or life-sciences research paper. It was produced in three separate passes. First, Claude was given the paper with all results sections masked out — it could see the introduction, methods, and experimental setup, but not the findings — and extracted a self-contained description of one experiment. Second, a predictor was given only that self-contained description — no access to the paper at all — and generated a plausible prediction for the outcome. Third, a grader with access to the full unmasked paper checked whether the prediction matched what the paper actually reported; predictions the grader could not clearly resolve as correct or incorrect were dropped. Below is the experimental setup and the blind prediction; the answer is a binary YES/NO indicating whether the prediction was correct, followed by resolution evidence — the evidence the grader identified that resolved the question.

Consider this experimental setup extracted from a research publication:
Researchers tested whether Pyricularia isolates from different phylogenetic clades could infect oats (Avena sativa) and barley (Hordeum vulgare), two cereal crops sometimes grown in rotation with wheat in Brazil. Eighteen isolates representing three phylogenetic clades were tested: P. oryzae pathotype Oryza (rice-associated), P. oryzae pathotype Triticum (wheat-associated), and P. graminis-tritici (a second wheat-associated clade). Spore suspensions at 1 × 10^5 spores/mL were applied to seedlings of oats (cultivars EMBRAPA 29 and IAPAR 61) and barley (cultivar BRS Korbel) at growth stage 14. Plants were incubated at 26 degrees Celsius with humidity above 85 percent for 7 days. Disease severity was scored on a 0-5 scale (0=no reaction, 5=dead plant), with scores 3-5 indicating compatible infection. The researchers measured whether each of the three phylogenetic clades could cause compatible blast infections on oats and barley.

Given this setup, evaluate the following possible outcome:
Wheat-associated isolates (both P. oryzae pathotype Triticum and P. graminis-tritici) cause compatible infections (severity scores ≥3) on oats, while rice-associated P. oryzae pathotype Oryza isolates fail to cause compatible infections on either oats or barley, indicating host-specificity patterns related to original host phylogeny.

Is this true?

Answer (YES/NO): NO